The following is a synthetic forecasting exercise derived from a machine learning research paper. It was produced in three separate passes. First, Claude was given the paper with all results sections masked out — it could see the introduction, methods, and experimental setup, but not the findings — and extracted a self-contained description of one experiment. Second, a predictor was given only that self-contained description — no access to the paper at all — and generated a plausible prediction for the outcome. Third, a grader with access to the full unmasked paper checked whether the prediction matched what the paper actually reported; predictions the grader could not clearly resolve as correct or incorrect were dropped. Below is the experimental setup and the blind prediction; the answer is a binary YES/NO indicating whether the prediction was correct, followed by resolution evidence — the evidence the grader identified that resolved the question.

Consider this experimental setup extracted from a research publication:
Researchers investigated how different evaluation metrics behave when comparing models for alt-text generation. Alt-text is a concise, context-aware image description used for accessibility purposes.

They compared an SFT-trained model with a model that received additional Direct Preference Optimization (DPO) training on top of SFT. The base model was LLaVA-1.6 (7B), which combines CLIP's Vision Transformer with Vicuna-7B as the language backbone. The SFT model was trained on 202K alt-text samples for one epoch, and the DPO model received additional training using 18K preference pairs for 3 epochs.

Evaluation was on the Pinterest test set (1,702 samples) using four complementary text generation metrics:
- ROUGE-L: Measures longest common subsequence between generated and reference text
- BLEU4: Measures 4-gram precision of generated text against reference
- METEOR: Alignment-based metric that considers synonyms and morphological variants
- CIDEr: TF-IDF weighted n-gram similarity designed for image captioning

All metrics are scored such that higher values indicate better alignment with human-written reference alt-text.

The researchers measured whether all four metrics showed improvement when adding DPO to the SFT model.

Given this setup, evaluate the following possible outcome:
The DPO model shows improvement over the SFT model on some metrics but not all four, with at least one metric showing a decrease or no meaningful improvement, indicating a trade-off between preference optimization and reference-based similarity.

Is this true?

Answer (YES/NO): YES